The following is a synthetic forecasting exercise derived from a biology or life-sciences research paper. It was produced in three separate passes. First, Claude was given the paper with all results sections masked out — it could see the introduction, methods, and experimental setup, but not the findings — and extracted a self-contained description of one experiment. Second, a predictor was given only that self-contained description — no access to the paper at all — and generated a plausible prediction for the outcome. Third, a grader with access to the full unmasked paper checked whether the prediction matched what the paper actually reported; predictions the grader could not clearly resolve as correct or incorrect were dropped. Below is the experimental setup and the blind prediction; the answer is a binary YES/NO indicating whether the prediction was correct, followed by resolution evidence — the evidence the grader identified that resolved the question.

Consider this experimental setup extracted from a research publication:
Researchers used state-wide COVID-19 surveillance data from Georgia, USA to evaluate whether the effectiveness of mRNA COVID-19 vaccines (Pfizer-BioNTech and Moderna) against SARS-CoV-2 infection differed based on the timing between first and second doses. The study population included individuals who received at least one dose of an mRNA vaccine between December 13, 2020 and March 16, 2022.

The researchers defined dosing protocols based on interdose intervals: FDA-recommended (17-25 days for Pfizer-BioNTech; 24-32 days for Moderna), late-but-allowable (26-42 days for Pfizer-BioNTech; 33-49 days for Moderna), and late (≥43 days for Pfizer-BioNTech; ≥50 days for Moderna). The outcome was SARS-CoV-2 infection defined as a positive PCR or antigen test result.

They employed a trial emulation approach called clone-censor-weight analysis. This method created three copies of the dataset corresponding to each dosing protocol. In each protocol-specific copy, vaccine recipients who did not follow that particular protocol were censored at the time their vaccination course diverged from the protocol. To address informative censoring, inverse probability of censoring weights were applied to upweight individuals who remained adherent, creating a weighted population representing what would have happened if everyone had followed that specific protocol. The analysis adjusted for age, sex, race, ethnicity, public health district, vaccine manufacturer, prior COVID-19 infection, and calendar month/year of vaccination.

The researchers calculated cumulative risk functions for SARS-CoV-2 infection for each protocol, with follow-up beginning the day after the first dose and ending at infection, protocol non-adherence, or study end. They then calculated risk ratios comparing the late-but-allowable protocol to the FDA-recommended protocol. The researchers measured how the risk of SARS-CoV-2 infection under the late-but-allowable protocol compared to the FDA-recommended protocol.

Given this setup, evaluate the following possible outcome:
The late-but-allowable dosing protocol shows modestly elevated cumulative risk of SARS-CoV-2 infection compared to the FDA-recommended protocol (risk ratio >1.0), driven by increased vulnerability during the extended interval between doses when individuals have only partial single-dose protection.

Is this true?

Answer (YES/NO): NO